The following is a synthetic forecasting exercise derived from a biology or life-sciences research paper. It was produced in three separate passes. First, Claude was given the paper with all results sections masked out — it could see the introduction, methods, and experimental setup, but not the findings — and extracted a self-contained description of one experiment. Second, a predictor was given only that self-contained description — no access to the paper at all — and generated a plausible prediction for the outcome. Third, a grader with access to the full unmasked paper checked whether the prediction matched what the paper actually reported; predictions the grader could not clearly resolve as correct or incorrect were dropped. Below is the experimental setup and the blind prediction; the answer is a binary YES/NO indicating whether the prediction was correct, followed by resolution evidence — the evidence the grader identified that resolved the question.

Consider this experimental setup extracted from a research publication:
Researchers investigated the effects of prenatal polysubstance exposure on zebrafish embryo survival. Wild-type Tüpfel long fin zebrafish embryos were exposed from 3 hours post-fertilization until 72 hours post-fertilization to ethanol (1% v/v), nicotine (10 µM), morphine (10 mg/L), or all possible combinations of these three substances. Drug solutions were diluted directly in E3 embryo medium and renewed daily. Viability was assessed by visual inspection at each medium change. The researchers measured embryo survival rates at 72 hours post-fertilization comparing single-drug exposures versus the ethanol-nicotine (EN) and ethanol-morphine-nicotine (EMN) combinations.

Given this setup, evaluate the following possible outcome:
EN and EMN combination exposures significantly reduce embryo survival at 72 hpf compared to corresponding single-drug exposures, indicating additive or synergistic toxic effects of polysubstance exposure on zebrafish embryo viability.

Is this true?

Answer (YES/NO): YES